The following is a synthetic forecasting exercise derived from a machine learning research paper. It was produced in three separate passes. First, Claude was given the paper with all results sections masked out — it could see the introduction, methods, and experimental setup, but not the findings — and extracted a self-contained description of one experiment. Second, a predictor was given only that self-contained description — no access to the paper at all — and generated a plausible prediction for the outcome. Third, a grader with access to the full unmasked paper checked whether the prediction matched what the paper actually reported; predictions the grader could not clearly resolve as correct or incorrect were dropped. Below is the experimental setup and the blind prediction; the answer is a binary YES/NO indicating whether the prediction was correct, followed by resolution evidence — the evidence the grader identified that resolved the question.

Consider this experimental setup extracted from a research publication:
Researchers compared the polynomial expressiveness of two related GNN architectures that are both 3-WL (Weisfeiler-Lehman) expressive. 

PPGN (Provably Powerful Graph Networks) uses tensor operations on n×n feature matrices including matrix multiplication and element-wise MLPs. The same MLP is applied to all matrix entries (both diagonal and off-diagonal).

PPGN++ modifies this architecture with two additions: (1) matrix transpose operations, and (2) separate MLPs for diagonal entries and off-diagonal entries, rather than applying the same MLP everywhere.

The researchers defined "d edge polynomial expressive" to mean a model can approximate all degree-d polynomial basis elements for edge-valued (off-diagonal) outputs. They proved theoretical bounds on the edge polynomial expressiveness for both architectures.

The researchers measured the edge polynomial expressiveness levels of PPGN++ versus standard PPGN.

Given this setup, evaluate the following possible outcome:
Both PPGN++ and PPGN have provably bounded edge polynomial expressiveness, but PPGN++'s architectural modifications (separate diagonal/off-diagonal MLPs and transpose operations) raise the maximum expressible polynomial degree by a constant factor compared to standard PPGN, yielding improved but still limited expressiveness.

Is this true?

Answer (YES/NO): NO